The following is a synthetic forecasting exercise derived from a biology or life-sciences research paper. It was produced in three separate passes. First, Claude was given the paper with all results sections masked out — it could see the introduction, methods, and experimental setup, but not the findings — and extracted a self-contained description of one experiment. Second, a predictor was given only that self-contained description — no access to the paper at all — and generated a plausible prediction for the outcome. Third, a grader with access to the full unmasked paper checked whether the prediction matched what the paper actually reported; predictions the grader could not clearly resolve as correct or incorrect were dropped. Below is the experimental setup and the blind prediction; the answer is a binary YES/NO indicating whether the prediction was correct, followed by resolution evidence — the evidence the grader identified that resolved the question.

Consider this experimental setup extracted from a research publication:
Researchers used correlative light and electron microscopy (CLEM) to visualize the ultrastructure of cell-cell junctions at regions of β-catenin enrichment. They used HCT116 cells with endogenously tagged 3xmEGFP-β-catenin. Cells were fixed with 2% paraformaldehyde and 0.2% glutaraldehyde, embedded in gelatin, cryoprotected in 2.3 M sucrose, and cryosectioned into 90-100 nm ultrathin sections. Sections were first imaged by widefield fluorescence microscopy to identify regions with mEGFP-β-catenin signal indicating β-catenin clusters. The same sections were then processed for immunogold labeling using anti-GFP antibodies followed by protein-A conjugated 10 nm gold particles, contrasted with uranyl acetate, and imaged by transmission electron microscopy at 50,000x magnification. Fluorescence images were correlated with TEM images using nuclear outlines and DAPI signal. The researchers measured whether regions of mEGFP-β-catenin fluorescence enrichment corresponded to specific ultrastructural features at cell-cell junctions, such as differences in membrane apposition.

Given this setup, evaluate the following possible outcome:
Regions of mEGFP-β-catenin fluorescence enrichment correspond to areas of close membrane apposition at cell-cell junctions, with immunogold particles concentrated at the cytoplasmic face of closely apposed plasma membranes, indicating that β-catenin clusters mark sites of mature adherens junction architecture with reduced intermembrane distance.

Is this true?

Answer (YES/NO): YES